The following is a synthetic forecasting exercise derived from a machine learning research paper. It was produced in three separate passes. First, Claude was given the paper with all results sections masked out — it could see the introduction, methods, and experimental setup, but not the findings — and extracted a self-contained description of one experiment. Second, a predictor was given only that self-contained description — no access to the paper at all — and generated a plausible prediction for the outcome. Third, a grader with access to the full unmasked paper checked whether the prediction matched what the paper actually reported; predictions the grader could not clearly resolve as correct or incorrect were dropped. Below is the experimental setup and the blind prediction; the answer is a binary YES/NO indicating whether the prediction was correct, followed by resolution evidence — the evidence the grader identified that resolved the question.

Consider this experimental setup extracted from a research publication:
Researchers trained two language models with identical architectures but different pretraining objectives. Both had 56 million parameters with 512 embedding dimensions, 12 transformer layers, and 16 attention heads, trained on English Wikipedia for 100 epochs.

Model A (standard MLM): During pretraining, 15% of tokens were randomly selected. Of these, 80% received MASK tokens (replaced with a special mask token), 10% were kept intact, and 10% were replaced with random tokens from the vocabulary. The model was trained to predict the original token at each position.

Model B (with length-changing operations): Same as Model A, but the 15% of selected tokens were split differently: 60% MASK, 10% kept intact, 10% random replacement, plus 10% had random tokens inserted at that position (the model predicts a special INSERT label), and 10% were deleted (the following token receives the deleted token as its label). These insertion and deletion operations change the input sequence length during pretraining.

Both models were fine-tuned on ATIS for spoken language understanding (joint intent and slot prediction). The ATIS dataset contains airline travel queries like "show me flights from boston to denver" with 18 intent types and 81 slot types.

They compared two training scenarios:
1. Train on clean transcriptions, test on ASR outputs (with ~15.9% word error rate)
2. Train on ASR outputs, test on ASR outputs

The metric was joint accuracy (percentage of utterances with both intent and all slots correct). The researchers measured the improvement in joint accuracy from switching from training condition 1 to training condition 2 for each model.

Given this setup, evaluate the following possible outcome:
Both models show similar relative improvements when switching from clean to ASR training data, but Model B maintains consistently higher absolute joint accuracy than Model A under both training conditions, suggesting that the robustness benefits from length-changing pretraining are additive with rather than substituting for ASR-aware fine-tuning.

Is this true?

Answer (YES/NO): YES